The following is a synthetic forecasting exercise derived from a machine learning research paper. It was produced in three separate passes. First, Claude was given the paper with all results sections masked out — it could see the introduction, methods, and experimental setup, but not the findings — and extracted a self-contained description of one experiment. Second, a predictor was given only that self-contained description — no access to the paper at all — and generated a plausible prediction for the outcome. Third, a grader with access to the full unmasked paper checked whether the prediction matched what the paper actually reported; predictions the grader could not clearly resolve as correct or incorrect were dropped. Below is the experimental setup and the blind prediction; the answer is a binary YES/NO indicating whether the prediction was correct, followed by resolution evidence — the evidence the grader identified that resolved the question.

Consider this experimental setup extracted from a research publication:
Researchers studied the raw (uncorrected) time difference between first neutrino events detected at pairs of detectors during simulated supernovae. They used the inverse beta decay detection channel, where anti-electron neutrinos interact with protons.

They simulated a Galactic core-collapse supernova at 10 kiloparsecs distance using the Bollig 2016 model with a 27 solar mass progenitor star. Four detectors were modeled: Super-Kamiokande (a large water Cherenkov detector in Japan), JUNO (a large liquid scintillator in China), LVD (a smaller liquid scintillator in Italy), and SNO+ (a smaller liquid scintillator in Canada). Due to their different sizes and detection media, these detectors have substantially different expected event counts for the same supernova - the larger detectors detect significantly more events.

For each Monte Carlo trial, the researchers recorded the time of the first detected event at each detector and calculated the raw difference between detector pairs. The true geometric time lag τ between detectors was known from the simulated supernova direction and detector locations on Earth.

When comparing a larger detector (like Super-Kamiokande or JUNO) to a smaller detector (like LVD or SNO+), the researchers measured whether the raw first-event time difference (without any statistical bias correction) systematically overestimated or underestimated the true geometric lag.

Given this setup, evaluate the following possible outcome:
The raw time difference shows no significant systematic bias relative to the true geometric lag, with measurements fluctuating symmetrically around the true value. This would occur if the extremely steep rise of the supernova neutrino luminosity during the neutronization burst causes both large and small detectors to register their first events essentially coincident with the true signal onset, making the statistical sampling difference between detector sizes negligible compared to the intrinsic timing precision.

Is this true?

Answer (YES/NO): NO